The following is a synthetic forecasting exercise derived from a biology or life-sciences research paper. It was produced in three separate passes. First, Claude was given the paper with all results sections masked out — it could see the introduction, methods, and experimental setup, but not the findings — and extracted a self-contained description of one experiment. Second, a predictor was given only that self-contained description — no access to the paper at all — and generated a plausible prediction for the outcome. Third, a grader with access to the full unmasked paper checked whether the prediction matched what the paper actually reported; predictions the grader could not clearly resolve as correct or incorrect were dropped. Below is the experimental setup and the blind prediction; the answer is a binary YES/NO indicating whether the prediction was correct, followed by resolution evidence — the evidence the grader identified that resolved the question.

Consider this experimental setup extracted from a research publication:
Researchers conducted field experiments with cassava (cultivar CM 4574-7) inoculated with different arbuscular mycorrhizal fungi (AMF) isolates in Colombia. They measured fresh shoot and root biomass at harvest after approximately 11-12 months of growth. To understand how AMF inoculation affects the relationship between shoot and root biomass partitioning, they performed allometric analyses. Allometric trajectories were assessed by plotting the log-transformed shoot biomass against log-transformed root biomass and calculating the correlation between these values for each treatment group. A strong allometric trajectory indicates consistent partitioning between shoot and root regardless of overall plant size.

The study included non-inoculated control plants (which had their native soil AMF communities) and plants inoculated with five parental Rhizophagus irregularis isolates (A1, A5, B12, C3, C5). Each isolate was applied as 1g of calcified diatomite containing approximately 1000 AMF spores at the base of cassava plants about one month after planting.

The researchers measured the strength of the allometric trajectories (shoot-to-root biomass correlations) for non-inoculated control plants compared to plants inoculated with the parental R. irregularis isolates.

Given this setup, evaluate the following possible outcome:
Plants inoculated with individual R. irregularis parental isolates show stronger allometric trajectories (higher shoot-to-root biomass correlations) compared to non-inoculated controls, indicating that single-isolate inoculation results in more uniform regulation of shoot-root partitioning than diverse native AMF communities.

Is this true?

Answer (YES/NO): YES